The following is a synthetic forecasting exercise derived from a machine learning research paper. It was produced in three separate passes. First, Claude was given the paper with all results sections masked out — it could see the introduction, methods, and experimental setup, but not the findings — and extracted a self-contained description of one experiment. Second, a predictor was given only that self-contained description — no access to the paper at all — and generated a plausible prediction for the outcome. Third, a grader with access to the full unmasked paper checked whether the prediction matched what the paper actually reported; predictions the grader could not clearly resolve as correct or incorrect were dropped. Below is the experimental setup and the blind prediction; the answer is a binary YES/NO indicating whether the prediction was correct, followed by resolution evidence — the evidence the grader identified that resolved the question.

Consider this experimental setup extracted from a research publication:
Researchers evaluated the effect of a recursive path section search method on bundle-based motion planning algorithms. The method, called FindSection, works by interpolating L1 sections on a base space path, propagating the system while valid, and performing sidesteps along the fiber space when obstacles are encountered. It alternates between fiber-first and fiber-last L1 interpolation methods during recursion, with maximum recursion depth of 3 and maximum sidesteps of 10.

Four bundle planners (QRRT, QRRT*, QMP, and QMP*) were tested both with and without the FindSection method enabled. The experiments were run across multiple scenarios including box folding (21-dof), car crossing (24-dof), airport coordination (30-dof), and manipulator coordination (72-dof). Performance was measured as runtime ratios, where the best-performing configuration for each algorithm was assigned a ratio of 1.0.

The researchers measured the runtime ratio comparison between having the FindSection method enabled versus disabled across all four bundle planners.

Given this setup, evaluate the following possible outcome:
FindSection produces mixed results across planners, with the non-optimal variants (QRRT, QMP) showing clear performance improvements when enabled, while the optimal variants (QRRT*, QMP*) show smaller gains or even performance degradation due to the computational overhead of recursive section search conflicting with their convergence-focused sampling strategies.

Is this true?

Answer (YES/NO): NO